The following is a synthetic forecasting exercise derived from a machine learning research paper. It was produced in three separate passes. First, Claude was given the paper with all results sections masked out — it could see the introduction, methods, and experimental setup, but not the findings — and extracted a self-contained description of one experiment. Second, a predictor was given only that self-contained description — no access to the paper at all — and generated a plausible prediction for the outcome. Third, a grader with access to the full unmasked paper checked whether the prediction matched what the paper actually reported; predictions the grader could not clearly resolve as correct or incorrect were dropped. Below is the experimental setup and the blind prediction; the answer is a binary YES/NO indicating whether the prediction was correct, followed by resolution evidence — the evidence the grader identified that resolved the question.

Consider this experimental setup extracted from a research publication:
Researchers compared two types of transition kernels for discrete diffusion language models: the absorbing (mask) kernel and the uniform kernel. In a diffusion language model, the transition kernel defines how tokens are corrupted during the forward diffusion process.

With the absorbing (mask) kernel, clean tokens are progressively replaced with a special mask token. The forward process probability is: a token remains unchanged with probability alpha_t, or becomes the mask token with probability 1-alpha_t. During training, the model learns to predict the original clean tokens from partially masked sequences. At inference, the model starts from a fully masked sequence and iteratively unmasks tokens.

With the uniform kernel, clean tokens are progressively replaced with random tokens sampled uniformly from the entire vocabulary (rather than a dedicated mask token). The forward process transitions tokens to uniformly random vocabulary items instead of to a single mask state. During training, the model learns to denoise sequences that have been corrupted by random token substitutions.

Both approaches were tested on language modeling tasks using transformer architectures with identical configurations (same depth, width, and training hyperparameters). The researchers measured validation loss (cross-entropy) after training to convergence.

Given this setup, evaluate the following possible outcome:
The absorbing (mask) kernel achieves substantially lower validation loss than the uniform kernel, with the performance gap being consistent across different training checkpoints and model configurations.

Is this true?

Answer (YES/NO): YES